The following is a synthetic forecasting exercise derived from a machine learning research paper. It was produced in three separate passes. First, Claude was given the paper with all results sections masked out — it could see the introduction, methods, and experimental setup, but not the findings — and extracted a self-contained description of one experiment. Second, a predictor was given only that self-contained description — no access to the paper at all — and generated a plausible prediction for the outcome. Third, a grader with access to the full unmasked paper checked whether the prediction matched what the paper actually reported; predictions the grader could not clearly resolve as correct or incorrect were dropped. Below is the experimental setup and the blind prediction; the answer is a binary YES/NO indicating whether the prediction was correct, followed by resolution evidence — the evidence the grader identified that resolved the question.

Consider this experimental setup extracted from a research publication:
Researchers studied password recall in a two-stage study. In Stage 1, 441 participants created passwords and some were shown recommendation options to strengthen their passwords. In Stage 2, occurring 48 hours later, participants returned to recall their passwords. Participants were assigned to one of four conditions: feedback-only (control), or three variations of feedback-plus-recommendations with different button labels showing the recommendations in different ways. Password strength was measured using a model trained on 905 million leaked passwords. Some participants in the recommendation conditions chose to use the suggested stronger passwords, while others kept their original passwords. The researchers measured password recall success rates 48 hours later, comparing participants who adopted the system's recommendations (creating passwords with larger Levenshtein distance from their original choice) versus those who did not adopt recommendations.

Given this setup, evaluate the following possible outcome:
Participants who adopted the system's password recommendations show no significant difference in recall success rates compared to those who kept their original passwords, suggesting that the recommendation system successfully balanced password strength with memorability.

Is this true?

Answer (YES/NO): YES